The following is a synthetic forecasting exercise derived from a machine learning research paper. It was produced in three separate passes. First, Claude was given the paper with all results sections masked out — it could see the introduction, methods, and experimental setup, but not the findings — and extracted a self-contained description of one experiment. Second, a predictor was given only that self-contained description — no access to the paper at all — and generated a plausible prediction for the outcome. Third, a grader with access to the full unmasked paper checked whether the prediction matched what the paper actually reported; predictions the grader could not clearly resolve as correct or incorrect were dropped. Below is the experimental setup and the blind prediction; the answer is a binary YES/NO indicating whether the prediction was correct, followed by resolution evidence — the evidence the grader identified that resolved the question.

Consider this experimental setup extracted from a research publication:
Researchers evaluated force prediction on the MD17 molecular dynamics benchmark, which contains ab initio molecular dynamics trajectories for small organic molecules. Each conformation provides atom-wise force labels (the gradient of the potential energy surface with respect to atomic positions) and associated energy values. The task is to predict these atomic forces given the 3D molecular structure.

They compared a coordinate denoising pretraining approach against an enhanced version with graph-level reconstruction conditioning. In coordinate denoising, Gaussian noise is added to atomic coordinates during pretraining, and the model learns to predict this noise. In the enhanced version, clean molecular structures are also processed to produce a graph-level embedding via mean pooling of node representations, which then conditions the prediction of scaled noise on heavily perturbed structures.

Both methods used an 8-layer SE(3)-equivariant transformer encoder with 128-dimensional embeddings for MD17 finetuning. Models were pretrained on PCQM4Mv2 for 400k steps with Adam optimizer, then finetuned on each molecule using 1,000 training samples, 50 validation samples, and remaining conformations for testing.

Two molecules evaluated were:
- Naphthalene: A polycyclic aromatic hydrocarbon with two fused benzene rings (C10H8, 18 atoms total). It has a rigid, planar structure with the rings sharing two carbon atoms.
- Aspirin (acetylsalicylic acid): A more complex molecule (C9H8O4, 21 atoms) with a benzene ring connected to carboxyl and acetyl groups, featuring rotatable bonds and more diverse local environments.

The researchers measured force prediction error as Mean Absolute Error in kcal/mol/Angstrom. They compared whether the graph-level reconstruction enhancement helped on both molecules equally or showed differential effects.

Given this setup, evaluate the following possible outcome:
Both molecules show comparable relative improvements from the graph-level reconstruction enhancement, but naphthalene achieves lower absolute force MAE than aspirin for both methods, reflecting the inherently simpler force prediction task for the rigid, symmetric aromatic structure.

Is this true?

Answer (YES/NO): NO